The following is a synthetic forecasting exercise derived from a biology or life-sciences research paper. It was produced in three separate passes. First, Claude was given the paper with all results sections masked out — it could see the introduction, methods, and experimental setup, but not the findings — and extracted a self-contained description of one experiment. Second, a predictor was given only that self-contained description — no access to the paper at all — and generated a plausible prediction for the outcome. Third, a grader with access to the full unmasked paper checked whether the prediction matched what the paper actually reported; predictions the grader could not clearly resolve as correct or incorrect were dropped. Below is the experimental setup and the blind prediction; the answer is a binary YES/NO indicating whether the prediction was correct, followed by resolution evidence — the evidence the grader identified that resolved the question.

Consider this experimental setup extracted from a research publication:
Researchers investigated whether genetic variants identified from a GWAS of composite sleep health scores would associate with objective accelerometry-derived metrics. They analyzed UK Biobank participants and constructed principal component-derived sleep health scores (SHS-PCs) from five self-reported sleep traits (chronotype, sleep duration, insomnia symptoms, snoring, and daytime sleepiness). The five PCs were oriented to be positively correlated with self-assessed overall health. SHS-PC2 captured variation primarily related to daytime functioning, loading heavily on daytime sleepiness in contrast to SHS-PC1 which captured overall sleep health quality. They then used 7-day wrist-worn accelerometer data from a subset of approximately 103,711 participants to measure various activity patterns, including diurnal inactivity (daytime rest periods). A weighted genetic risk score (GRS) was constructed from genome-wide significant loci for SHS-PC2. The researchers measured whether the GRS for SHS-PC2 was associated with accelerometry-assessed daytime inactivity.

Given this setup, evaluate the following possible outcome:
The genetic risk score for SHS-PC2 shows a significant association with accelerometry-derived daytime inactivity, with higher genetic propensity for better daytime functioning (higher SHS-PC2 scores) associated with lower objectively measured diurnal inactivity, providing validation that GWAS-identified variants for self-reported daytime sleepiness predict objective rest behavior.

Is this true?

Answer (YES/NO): YES